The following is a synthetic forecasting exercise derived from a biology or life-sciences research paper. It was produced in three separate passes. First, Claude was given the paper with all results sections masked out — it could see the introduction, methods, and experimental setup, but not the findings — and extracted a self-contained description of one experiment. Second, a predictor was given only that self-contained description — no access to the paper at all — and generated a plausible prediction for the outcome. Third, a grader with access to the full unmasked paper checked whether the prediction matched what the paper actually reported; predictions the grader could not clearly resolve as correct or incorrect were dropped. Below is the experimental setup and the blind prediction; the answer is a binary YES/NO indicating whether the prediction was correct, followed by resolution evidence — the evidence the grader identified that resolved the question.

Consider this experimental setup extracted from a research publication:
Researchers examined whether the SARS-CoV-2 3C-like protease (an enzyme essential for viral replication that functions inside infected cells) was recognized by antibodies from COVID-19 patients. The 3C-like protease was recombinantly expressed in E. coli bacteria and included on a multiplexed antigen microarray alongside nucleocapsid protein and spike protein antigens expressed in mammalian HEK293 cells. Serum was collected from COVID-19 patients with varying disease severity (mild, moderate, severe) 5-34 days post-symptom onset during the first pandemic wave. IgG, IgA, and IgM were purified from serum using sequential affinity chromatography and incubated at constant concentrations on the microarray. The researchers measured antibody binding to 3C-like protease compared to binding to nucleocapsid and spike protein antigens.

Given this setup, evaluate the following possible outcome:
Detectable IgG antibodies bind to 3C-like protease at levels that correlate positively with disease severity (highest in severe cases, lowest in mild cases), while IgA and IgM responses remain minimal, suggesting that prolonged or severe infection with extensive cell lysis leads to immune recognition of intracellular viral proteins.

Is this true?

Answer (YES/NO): NO